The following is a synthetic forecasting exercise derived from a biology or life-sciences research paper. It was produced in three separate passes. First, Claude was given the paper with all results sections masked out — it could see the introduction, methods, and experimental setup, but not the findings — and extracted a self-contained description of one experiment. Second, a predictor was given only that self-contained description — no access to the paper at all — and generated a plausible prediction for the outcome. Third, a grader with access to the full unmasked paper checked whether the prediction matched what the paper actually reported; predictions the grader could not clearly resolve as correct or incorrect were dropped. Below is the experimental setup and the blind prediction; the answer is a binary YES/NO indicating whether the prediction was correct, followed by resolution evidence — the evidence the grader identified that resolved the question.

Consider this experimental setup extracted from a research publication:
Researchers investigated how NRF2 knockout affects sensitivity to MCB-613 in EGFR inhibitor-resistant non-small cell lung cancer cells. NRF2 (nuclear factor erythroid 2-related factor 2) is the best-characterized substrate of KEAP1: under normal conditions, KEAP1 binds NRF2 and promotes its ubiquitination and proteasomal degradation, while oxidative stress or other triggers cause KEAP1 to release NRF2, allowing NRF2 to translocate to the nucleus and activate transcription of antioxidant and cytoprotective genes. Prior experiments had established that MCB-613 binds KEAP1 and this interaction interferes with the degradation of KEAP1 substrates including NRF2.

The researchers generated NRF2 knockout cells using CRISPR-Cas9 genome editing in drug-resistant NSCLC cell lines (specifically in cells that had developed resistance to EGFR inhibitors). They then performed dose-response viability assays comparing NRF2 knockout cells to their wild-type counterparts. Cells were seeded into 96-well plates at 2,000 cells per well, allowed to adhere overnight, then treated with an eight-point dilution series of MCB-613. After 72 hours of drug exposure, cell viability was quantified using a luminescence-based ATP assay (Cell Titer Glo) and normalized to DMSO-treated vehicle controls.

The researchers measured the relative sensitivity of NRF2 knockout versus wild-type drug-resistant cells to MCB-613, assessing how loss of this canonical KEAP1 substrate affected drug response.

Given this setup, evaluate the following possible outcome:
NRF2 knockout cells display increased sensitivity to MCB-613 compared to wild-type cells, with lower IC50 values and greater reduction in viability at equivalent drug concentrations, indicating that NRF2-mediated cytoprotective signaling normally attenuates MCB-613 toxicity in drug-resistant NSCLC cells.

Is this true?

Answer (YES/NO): YES